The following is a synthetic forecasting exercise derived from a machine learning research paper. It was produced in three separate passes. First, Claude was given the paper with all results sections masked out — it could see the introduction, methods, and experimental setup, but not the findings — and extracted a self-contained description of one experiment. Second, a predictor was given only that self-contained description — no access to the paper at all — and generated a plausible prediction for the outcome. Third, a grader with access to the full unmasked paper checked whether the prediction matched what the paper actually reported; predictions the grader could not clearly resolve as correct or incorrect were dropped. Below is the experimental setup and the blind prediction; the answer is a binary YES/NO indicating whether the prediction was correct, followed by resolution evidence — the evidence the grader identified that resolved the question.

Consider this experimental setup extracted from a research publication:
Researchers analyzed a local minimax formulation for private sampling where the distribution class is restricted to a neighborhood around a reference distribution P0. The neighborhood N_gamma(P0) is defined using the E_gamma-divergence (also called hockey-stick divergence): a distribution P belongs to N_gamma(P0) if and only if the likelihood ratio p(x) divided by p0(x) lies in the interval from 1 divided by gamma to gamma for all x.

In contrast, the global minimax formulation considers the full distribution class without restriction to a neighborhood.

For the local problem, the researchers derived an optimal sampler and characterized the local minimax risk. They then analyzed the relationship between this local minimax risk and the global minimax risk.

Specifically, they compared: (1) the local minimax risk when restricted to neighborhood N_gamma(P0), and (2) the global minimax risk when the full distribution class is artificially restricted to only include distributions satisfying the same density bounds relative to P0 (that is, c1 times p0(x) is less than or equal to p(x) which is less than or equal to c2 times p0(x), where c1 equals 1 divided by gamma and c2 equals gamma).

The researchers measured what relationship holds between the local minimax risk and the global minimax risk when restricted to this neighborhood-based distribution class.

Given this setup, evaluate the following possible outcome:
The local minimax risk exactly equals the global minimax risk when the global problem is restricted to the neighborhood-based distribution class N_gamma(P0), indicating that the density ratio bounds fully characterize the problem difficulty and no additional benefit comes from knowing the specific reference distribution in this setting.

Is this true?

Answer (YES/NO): YES